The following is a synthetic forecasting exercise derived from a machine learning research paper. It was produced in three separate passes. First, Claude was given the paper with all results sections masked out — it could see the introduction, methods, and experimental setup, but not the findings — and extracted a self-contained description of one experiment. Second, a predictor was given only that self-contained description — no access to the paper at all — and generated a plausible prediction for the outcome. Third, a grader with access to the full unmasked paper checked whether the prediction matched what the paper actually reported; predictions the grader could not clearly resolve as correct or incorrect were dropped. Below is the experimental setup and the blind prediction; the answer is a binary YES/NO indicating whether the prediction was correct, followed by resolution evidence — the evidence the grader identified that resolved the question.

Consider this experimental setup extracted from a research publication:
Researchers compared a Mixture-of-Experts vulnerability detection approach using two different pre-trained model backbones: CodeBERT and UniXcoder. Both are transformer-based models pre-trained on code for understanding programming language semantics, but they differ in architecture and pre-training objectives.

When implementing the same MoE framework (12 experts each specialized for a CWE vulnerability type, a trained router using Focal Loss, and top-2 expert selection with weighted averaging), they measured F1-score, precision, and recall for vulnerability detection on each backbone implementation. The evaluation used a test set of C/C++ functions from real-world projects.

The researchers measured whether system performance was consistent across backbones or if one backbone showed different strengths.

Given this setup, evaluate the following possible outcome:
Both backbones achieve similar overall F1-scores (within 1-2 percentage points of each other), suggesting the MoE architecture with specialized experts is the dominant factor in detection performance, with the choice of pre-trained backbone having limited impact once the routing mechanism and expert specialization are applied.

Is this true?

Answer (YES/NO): NO